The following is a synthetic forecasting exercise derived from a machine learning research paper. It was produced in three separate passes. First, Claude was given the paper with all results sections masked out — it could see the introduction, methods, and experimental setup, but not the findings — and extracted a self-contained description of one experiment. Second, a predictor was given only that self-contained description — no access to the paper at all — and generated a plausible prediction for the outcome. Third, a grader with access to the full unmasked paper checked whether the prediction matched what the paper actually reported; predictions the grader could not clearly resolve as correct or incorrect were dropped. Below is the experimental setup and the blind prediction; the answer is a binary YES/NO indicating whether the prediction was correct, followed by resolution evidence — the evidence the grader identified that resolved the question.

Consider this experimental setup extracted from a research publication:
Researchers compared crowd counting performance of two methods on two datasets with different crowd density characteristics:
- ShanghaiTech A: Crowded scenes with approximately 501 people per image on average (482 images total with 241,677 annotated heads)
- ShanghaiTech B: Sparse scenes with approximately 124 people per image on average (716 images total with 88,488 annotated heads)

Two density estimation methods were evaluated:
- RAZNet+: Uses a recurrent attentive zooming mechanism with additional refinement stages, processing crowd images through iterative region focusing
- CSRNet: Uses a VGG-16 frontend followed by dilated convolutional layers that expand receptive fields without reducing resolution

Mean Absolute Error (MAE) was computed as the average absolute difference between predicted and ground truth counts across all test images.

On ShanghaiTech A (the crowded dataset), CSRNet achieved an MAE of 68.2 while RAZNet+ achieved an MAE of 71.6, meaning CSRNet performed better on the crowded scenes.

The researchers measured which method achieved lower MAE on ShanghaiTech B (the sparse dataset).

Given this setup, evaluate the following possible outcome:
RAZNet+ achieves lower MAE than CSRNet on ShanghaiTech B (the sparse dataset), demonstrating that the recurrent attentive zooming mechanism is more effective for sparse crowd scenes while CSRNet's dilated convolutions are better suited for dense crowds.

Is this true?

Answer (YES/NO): YES